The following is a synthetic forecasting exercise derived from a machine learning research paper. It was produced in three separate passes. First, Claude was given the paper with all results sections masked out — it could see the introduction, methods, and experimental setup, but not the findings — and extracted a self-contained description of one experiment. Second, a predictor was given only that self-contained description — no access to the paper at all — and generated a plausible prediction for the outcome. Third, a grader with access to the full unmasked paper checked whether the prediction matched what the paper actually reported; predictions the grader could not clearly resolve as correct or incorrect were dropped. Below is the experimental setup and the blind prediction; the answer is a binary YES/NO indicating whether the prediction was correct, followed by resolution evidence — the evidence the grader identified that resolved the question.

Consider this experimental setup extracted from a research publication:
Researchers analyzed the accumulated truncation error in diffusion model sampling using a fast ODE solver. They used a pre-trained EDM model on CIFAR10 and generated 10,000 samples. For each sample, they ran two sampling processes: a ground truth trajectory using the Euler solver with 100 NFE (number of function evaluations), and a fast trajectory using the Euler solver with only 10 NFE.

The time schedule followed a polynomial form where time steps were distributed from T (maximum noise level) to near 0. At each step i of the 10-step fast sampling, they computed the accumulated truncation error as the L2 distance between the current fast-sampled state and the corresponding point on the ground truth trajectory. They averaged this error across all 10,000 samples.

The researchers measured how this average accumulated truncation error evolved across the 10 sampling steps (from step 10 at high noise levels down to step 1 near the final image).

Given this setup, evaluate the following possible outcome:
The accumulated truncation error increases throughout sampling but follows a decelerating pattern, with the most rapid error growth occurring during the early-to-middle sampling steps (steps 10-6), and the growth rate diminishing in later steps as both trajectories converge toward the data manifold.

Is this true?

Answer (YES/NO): NO